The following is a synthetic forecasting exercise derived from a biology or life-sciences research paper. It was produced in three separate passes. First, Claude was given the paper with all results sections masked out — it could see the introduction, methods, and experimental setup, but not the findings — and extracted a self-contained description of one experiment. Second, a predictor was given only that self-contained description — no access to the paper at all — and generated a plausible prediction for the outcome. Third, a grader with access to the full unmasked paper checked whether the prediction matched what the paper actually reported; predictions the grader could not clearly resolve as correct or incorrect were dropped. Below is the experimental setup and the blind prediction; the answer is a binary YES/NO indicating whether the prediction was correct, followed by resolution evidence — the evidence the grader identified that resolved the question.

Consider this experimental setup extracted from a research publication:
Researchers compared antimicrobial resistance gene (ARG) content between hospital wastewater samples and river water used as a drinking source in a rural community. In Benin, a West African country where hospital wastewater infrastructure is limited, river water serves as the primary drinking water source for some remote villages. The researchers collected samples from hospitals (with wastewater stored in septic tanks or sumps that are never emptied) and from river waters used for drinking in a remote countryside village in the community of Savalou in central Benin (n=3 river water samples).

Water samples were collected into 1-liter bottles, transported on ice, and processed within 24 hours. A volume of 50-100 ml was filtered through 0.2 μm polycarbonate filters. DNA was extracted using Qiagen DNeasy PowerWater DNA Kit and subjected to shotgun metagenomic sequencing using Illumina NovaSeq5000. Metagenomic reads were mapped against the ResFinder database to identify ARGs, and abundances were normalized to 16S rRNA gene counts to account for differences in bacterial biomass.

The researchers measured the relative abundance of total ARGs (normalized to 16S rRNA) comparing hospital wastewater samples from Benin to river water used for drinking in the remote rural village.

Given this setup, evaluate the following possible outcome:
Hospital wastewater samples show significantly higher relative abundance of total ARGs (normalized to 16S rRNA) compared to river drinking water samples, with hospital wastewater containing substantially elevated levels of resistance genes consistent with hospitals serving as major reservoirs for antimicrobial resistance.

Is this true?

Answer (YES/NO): YES